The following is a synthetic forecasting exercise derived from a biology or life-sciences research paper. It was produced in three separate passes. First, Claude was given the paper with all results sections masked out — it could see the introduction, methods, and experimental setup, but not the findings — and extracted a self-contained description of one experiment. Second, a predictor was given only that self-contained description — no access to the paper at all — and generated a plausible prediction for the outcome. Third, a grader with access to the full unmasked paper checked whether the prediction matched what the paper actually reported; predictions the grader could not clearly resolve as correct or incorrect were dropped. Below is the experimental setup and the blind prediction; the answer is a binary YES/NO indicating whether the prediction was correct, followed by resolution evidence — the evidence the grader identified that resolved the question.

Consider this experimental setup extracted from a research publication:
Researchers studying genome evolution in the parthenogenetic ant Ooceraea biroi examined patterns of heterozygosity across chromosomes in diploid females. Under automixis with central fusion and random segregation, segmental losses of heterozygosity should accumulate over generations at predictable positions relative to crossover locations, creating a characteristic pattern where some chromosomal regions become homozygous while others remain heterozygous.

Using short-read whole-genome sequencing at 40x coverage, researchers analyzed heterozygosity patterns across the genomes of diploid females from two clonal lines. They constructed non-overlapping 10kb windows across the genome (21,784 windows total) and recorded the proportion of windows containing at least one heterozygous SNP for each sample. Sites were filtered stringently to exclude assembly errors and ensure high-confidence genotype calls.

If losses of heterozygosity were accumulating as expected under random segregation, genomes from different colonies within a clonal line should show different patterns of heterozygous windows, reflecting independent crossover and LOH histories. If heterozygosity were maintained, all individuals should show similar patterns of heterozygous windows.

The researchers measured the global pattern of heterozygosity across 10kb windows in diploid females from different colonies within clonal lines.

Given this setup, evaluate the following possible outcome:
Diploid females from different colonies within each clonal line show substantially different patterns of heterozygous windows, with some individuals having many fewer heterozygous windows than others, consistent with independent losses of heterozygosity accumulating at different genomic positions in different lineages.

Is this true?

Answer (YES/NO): NO